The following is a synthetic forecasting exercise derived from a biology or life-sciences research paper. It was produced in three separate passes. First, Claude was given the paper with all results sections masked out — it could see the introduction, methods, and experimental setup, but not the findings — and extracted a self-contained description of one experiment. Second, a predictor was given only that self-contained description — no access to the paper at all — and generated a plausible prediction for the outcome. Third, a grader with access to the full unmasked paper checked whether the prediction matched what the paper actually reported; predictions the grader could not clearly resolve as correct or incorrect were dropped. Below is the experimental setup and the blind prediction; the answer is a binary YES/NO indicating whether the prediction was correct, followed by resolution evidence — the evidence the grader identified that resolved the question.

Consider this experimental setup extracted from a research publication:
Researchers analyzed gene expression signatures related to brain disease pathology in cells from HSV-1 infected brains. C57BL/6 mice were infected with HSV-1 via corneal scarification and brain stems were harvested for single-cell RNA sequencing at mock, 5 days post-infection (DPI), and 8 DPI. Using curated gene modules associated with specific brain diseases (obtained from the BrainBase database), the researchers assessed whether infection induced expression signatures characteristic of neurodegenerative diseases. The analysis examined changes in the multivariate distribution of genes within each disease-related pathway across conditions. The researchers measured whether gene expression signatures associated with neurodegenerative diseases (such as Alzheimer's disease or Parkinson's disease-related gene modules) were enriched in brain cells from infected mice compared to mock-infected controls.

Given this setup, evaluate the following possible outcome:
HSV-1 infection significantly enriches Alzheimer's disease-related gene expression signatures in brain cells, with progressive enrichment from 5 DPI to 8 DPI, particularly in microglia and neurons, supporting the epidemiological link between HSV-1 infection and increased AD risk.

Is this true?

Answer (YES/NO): NO